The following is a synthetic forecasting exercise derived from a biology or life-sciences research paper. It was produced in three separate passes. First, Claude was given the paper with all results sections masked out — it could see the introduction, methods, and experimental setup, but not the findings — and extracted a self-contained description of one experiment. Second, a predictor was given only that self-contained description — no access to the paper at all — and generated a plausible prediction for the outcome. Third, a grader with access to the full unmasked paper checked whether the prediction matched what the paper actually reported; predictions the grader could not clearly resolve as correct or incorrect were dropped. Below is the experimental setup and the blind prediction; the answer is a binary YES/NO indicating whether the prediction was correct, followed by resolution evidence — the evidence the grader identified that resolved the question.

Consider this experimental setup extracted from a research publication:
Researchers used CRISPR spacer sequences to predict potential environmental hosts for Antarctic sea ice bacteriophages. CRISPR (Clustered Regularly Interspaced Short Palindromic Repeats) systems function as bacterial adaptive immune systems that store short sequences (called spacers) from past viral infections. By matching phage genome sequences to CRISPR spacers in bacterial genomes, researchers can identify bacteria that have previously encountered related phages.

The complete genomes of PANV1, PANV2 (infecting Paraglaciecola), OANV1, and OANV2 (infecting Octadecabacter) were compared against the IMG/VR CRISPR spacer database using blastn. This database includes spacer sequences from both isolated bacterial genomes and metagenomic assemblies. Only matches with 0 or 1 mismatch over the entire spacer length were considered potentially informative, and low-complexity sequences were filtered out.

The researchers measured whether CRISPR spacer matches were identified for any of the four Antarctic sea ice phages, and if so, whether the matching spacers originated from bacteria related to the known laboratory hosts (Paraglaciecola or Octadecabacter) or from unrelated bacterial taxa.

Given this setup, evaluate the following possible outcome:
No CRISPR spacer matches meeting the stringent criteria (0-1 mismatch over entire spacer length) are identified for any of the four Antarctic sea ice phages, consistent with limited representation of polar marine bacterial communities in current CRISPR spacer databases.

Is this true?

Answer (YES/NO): YES